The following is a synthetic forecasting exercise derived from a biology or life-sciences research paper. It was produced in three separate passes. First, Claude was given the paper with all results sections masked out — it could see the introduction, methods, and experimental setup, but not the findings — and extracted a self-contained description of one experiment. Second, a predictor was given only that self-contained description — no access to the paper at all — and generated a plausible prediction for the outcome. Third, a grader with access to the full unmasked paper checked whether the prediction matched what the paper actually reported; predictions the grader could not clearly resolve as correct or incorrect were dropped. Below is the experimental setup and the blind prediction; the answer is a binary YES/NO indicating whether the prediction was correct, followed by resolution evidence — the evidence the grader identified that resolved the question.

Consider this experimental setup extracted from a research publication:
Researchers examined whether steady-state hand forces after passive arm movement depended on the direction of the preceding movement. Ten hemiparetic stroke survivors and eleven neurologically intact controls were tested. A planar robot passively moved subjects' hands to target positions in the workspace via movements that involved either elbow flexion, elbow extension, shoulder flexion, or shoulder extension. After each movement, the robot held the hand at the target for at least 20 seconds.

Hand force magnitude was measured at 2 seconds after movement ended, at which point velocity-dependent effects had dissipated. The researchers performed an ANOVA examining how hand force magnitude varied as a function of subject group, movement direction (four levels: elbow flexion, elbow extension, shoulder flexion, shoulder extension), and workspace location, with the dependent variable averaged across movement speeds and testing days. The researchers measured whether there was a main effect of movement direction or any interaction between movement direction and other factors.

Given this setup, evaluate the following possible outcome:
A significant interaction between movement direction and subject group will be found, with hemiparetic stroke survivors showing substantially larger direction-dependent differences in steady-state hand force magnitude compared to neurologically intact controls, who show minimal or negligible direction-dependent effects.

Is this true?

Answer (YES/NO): NO